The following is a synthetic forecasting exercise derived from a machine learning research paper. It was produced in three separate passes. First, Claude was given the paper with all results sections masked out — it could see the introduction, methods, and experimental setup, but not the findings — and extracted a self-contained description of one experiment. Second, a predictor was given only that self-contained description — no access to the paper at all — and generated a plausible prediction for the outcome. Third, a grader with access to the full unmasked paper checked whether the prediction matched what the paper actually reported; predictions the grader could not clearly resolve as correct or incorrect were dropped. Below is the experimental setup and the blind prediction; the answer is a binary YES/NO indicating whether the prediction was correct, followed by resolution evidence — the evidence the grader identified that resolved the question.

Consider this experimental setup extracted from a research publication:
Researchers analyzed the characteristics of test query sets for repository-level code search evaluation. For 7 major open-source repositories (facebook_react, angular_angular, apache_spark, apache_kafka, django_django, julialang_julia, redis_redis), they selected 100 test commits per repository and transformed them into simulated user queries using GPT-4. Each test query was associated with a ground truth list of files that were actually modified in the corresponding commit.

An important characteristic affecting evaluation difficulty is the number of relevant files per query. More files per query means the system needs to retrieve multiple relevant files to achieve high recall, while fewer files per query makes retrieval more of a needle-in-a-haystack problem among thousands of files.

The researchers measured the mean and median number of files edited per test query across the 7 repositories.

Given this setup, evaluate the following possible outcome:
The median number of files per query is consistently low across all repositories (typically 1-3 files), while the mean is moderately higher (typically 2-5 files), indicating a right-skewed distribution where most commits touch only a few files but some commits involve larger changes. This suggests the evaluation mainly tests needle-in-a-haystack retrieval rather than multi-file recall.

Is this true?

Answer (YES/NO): NO